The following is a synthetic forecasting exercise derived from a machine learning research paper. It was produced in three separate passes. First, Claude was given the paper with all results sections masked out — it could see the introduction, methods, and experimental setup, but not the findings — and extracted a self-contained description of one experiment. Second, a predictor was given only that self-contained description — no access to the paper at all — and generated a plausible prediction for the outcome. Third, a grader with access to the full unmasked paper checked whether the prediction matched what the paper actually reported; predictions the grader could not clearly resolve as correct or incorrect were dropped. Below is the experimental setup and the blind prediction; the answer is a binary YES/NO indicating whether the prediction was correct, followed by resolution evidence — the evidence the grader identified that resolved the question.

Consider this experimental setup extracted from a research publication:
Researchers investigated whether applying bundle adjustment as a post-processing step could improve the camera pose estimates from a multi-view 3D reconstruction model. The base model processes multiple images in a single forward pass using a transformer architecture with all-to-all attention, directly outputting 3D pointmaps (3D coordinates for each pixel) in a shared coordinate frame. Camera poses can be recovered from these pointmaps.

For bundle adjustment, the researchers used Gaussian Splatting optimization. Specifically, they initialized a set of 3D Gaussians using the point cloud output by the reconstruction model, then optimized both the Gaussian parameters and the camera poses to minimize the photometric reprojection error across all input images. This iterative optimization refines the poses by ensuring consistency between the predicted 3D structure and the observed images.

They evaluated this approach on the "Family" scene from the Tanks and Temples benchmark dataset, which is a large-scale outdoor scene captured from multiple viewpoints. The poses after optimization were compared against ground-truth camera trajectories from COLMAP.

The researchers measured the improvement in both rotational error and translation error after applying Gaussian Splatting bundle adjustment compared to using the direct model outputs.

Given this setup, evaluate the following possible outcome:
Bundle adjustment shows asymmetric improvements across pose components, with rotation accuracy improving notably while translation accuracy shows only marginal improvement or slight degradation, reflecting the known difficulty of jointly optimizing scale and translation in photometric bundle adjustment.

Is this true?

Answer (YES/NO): NO